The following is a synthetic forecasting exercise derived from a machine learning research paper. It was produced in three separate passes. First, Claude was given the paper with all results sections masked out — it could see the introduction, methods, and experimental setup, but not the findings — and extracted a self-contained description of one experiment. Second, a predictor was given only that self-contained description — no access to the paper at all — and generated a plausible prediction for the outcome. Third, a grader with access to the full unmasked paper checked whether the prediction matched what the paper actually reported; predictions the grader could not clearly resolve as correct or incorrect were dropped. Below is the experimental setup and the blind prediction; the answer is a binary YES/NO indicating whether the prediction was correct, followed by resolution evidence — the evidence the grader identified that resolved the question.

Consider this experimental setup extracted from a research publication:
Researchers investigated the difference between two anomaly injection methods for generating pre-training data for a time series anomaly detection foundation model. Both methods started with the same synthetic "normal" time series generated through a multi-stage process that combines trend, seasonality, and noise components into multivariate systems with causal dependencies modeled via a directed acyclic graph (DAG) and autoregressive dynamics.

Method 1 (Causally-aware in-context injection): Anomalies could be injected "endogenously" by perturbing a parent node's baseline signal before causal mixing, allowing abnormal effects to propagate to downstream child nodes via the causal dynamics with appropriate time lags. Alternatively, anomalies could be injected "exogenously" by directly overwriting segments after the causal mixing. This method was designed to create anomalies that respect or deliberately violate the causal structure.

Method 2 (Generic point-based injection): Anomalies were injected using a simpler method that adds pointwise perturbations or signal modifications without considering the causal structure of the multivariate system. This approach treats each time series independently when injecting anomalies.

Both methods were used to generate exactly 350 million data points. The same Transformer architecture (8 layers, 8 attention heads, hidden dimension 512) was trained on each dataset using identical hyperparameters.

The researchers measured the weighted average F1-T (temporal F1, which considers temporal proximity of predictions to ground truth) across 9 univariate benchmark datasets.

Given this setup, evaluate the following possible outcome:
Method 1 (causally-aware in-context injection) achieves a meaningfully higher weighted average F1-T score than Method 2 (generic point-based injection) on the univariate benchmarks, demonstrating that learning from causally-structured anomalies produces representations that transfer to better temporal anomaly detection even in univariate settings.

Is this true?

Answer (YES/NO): YES